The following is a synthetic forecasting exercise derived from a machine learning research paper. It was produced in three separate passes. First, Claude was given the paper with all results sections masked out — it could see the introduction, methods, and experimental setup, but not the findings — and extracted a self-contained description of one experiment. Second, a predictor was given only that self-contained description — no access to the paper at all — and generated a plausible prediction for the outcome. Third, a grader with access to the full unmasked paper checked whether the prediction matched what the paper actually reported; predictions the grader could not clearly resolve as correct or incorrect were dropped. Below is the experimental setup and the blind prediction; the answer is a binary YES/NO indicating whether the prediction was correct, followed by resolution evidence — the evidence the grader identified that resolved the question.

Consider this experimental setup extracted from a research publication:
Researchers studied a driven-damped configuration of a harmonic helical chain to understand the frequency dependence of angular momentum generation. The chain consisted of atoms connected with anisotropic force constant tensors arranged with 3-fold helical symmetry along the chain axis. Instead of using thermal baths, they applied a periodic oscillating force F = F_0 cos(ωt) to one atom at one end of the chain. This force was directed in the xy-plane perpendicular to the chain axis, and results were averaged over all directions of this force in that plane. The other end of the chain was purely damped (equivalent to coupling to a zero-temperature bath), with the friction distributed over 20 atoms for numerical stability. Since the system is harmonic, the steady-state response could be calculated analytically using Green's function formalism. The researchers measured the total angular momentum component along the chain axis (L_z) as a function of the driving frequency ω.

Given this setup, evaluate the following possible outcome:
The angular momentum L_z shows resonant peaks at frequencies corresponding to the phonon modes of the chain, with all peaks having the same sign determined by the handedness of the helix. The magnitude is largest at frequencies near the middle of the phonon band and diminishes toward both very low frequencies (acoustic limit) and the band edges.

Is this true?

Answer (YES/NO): NO